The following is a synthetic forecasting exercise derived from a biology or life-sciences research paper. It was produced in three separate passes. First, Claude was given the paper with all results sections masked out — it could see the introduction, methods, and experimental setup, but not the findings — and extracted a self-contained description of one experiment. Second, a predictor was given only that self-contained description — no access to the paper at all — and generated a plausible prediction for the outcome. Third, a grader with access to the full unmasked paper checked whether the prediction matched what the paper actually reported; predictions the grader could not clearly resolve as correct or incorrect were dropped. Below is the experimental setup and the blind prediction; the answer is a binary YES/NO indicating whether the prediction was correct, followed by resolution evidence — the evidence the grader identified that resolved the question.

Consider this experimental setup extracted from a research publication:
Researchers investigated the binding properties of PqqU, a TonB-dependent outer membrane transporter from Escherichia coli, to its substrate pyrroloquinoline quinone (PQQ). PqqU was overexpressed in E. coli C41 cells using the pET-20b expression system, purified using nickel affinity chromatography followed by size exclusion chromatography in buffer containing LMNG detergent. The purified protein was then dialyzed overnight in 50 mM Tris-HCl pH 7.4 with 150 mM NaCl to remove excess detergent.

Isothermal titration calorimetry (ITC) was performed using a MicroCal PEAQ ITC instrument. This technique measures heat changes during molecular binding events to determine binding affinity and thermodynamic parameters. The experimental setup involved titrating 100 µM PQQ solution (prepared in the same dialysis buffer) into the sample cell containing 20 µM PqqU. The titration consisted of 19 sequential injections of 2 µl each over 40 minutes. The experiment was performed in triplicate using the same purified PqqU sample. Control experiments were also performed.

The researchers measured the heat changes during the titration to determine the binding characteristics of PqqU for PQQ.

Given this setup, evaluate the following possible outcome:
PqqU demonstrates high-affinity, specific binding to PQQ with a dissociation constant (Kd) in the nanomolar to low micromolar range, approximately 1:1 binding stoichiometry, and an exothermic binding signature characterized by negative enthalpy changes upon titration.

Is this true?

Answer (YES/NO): YES